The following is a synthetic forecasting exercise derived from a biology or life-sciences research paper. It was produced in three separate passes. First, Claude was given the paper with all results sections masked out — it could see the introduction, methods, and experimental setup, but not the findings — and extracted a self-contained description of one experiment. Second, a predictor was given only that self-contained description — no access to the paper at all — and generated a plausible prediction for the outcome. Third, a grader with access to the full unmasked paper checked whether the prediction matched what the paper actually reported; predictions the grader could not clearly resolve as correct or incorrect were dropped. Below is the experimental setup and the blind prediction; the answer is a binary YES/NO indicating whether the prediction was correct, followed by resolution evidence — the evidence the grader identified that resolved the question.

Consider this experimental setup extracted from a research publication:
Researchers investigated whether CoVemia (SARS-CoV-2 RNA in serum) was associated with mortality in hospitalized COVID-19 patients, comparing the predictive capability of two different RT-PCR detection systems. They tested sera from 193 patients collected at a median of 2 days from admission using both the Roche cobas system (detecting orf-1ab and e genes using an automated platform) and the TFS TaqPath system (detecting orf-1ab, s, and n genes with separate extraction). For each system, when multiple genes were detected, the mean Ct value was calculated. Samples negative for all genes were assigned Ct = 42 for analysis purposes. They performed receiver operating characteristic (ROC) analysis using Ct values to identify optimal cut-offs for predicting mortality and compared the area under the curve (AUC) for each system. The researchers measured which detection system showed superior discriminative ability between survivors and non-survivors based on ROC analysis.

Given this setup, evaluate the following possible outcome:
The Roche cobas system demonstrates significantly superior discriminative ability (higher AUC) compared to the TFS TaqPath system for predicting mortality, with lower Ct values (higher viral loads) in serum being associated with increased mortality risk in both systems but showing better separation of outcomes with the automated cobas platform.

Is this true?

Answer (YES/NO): NO